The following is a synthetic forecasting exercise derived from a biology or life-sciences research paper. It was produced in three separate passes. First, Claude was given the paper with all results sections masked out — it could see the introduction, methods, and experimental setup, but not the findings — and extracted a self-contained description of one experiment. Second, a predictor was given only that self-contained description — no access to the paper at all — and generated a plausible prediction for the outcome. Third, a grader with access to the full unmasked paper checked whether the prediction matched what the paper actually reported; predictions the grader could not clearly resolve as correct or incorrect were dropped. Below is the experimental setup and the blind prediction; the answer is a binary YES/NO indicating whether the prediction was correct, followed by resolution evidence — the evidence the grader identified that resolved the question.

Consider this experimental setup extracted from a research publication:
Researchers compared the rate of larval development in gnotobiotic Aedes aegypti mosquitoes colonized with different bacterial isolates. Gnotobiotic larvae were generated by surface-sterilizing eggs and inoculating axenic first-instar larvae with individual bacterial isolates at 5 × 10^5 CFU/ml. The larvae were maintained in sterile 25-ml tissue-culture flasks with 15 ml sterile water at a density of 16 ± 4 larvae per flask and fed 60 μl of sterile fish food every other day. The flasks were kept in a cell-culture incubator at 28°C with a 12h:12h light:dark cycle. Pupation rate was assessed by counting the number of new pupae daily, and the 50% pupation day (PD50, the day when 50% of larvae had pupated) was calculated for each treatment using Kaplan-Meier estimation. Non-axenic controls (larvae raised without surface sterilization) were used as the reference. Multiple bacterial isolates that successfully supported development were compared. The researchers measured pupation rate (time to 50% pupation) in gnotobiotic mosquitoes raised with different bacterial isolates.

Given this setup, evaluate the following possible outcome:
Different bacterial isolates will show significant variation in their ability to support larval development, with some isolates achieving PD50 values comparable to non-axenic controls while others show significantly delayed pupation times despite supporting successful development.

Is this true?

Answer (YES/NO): YES